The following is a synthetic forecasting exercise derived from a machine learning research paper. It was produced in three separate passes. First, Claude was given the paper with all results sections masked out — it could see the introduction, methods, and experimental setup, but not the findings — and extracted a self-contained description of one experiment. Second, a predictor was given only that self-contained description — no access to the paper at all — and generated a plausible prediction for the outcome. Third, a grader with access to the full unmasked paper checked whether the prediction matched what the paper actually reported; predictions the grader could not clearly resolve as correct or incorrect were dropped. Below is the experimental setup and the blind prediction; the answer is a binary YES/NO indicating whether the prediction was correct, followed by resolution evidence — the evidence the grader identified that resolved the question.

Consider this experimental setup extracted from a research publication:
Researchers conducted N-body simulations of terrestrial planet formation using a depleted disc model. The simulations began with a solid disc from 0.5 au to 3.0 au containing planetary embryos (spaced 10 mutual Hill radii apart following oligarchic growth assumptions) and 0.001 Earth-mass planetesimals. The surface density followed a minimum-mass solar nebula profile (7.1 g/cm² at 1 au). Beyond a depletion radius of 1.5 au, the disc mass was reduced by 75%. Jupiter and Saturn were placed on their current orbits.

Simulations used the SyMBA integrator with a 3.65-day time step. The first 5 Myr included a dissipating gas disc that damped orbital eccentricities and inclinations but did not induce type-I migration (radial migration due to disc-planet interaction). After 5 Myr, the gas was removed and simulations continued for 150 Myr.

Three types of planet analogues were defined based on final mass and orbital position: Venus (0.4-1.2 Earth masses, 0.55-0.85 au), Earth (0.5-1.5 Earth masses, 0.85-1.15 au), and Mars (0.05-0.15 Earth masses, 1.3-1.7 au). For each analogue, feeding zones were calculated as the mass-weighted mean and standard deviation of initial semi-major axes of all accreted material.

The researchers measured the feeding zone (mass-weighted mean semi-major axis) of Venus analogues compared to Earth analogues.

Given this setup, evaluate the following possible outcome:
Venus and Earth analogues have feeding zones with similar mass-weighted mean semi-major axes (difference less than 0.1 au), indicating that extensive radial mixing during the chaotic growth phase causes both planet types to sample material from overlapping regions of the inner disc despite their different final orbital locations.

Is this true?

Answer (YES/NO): NO